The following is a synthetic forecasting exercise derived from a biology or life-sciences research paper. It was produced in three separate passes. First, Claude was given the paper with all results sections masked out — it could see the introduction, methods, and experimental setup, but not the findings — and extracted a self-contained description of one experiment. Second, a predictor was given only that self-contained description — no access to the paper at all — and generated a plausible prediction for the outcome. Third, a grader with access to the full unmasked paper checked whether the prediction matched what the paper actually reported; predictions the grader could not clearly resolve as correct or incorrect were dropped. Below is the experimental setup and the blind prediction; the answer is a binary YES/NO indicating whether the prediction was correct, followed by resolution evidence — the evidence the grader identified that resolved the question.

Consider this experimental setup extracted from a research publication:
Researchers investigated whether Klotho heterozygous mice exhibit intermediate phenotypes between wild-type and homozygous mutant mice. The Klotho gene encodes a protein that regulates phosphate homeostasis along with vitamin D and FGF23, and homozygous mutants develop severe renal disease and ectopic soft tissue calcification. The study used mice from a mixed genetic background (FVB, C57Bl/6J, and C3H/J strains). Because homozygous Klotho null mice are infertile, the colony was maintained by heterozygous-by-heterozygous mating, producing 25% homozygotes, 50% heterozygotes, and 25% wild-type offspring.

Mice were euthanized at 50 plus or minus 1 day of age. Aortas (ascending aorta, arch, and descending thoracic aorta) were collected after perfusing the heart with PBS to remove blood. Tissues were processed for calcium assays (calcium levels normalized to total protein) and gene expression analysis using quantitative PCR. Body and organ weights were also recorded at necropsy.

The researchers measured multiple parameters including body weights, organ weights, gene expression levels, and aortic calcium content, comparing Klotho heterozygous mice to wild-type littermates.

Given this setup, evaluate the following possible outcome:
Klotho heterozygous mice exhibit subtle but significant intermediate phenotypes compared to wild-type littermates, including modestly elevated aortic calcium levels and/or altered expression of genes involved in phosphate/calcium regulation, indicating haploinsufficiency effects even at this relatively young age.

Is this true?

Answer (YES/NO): NO